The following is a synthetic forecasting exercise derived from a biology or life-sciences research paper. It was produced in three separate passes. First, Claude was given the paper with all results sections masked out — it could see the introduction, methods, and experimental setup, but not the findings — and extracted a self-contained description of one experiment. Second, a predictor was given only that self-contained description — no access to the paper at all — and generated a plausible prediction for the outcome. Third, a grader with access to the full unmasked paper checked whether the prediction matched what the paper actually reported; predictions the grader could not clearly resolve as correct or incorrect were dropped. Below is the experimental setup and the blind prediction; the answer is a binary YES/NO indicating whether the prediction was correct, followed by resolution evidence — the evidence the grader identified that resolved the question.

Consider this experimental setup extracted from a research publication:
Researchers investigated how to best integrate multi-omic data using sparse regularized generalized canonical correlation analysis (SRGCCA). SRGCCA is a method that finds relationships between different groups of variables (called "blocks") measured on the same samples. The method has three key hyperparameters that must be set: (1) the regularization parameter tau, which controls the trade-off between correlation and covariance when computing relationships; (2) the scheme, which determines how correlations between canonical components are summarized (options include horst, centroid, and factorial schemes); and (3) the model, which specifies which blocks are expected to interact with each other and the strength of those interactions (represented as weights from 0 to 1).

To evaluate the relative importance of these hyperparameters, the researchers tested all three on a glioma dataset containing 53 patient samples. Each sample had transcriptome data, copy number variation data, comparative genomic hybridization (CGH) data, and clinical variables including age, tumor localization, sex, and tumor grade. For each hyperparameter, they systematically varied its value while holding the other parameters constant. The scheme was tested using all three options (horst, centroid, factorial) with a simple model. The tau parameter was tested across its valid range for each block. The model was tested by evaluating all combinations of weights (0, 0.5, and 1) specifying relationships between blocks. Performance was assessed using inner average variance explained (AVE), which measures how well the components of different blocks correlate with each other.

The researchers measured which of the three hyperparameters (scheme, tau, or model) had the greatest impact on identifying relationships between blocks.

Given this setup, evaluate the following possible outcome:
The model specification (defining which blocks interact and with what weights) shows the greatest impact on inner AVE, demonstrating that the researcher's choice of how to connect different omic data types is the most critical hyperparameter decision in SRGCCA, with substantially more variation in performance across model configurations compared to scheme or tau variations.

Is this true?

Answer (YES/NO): YES